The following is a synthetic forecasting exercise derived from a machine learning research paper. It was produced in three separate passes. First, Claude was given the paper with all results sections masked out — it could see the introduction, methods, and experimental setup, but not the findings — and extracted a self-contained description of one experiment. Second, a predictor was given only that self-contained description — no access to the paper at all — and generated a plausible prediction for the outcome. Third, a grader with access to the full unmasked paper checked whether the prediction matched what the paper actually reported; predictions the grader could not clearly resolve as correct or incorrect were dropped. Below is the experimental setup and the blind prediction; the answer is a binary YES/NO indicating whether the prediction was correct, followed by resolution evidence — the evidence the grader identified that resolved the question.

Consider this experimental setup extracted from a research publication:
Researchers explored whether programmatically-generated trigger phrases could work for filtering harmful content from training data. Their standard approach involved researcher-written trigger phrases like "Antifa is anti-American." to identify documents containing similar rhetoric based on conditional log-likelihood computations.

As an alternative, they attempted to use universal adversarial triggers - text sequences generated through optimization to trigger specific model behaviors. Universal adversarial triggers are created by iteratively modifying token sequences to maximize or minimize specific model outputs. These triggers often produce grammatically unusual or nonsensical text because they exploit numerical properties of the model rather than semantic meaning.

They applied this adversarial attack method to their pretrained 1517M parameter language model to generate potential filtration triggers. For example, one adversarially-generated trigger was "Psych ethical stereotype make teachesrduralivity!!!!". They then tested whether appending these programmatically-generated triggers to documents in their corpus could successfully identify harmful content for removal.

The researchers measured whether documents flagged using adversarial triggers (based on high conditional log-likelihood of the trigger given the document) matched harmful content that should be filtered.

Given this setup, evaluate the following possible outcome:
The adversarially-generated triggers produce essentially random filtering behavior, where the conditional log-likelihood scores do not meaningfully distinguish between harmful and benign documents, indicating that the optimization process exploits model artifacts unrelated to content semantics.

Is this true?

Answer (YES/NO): NO